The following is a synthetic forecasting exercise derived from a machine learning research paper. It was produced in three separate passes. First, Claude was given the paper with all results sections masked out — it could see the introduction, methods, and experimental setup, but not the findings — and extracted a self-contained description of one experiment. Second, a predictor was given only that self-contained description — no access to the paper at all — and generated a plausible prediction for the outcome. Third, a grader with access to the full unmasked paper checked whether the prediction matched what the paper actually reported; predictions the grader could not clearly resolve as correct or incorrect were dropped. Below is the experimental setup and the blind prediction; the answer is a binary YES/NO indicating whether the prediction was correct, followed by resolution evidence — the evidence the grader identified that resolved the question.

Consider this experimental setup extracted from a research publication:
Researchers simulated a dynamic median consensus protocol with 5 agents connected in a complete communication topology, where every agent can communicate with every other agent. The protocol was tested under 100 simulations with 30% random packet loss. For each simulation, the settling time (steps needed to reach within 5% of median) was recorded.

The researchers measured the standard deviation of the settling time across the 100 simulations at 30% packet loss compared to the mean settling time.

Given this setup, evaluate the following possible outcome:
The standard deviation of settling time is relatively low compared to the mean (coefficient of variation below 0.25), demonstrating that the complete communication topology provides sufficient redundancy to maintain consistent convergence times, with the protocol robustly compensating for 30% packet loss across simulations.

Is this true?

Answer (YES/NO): NO